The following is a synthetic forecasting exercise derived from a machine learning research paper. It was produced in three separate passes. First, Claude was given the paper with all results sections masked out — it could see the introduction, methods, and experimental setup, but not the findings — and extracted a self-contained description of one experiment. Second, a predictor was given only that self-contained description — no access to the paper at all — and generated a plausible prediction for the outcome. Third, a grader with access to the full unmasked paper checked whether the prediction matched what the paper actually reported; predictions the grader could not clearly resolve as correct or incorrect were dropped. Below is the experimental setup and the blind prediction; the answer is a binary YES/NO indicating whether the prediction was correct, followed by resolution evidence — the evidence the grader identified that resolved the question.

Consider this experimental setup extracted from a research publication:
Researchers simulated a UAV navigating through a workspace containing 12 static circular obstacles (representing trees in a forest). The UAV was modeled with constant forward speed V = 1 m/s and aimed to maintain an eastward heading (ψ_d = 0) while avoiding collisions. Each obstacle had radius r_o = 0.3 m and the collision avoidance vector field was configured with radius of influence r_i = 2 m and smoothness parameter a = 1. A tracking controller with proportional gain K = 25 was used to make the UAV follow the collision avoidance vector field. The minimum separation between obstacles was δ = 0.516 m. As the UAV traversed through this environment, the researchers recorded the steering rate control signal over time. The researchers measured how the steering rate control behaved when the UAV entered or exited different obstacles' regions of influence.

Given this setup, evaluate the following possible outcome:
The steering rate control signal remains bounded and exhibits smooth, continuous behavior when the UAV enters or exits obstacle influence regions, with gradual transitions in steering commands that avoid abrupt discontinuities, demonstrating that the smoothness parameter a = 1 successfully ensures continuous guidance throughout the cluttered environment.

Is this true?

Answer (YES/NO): NO